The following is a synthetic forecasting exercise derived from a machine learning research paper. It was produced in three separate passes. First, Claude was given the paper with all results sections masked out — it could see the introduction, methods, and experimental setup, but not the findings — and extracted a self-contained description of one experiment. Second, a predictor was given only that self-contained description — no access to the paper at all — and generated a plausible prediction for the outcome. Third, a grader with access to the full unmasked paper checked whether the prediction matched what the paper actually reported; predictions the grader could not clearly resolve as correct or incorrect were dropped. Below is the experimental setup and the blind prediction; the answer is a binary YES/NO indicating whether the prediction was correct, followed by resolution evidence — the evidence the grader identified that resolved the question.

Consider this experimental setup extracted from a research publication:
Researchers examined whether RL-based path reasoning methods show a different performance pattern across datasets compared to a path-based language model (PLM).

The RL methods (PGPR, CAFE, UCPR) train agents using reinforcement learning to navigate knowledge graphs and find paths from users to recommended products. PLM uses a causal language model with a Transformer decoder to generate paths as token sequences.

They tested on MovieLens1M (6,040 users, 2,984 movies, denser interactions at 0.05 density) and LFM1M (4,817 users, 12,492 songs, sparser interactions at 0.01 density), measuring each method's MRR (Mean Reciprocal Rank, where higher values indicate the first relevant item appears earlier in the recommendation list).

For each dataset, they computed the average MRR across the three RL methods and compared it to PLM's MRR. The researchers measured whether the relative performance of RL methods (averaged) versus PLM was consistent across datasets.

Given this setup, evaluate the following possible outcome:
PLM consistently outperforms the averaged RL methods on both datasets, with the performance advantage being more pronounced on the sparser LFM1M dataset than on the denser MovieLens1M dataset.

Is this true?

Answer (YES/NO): NO